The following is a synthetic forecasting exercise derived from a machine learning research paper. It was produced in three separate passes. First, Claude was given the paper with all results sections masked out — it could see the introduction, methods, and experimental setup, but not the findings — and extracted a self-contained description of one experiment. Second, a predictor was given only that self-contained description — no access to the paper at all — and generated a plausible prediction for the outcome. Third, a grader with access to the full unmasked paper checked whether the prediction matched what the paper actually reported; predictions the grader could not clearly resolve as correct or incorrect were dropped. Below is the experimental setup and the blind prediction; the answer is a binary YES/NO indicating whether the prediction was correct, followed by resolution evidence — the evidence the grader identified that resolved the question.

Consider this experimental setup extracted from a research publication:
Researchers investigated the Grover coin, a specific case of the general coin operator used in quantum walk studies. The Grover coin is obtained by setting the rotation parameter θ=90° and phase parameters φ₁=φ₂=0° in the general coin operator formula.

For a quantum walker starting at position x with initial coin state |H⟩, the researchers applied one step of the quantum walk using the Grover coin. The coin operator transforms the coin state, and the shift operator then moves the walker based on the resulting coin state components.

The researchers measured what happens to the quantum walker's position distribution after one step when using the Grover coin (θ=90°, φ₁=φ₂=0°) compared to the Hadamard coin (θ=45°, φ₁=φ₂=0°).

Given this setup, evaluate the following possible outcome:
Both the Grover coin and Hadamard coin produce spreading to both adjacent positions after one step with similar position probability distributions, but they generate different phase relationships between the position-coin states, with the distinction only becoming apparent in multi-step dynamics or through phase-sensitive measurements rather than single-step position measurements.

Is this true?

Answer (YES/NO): NO